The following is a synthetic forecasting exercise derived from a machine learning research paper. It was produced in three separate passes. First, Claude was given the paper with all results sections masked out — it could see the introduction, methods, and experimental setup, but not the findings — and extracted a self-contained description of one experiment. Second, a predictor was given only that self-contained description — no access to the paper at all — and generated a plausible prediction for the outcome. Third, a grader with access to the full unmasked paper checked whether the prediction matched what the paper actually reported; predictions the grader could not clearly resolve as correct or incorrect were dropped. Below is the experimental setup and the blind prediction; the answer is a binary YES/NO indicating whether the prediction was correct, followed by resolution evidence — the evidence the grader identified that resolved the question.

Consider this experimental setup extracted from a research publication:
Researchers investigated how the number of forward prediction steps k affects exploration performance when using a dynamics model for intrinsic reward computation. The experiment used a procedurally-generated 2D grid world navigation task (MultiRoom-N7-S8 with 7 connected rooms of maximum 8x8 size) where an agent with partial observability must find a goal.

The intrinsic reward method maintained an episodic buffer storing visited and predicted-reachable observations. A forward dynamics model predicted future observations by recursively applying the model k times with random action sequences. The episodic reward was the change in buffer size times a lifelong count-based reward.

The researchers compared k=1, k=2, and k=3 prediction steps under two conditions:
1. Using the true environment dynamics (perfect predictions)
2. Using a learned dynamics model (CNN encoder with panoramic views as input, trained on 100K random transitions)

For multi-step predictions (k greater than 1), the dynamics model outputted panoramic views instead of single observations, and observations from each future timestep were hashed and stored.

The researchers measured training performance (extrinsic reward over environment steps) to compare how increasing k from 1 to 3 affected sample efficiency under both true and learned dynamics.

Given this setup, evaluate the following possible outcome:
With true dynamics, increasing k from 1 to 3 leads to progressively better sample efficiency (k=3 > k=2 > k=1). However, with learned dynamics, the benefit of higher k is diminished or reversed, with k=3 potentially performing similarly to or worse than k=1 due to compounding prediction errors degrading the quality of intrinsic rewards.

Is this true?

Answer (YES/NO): NO